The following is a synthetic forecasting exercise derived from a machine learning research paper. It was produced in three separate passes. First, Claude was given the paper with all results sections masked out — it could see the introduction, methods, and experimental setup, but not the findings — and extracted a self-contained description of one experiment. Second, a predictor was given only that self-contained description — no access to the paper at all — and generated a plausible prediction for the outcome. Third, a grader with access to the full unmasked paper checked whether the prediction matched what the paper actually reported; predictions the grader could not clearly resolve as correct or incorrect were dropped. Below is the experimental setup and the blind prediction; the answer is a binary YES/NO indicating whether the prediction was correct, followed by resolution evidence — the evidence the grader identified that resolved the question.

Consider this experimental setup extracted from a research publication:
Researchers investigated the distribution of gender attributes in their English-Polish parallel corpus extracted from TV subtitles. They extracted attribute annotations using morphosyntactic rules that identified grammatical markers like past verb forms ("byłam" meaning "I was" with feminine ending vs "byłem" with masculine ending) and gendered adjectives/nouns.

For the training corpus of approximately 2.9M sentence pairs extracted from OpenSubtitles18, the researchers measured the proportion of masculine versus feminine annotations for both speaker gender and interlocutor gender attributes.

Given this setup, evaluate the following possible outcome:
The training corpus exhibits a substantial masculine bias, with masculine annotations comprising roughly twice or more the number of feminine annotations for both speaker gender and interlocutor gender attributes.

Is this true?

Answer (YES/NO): NO